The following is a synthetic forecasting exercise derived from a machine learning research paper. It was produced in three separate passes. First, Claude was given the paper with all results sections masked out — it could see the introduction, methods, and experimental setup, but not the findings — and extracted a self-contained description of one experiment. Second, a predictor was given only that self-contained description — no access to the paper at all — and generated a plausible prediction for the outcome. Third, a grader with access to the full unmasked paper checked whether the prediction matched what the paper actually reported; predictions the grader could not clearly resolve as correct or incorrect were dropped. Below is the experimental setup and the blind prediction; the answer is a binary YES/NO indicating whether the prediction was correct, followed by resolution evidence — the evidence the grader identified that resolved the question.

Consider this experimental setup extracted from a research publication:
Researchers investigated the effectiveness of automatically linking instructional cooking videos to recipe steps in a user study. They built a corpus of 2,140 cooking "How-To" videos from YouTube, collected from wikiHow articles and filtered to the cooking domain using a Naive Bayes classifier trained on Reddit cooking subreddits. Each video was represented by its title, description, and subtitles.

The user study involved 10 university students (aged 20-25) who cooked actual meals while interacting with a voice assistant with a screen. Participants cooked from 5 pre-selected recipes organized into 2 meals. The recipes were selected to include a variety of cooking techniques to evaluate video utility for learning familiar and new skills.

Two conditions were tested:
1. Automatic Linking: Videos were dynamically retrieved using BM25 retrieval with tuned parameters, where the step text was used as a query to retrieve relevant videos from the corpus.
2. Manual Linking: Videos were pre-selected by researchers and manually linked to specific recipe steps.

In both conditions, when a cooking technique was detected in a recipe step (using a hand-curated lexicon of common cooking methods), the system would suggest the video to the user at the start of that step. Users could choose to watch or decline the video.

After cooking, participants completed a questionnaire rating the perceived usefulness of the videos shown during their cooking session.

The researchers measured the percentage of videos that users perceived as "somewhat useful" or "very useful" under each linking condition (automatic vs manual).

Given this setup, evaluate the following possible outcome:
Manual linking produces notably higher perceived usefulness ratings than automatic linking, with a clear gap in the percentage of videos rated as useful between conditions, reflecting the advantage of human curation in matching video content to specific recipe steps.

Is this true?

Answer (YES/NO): YES